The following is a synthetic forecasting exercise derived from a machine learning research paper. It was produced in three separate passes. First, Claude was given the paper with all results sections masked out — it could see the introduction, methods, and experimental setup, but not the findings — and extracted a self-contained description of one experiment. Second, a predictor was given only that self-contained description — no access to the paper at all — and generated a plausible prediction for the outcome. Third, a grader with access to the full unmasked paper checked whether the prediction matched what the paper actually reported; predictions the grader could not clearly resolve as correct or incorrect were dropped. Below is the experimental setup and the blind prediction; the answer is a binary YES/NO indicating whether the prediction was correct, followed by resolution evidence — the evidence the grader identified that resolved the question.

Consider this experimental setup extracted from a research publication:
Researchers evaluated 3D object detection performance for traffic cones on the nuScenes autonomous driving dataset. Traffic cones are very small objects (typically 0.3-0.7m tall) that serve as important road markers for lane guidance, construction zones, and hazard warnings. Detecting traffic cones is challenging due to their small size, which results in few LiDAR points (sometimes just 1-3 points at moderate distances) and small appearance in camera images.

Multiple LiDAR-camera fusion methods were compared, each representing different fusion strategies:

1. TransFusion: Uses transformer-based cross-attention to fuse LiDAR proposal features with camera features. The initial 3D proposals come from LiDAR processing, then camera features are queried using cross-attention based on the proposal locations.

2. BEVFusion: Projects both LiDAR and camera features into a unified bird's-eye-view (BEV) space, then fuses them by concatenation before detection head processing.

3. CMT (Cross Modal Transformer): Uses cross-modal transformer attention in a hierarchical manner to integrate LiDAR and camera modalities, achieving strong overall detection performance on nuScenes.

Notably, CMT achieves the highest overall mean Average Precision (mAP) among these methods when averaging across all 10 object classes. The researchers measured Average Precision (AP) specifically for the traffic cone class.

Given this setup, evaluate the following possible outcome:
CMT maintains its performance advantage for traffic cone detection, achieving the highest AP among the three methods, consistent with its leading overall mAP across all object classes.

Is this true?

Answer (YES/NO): NO